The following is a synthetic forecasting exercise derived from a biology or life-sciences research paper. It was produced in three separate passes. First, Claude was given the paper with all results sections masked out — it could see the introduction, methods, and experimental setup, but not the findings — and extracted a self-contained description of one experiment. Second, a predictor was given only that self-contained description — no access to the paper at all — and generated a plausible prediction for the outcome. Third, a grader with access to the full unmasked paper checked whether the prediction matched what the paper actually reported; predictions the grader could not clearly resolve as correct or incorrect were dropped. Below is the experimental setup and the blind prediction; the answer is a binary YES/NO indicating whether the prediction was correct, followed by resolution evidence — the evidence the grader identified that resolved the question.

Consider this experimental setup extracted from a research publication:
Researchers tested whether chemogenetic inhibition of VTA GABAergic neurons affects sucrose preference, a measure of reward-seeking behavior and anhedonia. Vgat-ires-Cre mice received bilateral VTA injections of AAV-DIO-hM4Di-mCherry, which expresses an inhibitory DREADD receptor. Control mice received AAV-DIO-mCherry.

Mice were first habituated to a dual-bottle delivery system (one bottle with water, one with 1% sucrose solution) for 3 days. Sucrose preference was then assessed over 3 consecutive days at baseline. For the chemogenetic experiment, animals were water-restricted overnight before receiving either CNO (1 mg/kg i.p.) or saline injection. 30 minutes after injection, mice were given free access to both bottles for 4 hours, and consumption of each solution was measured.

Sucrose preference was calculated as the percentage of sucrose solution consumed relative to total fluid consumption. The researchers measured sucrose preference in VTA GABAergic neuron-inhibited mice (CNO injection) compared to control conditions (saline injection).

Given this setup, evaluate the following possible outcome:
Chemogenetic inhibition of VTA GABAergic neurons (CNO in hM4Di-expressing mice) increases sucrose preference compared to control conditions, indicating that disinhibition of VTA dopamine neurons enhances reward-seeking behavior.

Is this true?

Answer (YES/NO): YES